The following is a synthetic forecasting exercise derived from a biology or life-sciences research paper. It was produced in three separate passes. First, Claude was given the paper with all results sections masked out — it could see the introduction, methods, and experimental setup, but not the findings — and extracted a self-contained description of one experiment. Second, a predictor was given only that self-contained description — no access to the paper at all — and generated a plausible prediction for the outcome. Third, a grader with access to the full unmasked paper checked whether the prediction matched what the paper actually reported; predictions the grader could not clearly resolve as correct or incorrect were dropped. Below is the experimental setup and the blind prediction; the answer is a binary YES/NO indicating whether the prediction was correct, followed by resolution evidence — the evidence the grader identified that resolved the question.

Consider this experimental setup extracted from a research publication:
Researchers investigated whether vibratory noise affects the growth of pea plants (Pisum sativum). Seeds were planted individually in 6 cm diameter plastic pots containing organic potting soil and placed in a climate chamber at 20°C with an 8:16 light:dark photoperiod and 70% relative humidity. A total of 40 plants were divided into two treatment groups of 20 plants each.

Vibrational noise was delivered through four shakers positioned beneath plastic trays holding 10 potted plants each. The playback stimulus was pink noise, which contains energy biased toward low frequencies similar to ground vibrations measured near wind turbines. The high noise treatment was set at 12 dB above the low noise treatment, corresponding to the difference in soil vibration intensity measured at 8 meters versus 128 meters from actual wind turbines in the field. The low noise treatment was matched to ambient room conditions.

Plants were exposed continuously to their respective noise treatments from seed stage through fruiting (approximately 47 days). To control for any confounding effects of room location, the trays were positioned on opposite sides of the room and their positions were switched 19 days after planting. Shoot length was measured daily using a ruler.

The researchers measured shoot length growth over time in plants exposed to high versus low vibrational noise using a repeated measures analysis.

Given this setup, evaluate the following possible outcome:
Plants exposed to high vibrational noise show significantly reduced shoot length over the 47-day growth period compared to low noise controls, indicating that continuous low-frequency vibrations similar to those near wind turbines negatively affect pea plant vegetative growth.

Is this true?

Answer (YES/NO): NO